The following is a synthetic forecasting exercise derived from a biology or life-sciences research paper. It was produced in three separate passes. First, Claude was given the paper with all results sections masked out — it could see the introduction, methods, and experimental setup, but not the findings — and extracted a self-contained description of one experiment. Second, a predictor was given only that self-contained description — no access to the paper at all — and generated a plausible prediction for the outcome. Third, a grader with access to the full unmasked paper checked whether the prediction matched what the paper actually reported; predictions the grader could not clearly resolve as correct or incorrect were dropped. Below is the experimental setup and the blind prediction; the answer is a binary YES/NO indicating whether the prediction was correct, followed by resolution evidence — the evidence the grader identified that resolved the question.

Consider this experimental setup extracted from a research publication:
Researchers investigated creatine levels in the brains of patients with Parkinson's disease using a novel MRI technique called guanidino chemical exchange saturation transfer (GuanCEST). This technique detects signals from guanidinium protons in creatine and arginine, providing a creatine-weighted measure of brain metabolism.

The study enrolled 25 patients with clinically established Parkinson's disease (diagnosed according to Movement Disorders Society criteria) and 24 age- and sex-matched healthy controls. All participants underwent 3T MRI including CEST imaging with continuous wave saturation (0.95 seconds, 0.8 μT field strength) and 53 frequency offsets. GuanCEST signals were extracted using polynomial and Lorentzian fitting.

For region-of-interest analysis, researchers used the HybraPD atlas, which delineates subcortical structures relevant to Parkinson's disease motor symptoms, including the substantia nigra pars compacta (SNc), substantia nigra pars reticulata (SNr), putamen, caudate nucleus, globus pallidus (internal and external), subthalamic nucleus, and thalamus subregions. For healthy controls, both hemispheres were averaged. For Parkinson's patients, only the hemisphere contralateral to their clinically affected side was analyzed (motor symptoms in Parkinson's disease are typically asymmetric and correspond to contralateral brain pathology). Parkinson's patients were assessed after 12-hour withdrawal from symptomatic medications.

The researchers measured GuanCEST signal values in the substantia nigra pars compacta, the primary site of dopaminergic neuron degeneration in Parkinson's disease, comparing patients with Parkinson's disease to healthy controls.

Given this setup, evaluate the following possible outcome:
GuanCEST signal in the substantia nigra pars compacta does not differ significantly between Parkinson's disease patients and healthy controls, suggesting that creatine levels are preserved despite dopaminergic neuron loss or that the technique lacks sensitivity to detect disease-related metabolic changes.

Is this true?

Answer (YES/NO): YES